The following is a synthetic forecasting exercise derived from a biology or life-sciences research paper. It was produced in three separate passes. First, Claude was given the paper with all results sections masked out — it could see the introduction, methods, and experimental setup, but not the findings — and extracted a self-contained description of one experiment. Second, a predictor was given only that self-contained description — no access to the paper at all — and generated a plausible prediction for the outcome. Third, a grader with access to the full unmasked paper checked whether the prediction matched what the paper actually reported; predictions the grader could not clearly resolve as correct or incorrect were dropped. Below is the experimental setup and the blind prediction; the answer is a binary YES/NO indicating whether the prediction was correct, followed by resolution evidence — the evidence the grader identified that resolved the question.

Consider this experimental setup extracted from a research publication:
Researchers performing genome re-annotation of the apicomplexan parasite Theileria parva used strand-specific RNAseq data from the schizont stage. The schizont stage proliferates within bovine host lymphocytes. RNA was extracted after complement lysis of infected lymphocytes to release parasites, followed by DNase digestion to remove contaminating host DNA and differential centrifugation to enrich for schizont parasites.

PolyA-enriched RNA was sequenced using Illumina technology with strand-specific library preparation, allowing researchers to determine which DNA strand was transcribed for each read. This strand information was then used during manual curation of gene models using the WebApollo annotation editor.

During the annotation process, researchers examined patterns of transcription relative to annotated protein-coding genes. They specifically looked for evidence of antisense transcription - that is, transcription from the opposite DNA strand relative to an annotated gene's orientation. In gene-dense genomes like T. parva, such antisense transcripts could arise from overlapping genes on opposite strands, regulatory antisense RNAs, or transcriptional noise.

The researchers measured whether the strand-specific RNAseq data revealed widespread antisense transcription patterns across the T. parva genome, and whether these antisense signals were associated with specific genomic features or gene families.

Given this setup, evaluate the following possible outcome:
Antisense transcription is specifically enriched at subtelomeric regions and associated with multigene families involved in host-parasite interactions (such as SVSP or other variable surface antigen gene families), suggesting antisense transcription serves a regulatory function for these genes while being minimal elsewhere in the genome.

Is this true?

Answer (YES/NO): NO